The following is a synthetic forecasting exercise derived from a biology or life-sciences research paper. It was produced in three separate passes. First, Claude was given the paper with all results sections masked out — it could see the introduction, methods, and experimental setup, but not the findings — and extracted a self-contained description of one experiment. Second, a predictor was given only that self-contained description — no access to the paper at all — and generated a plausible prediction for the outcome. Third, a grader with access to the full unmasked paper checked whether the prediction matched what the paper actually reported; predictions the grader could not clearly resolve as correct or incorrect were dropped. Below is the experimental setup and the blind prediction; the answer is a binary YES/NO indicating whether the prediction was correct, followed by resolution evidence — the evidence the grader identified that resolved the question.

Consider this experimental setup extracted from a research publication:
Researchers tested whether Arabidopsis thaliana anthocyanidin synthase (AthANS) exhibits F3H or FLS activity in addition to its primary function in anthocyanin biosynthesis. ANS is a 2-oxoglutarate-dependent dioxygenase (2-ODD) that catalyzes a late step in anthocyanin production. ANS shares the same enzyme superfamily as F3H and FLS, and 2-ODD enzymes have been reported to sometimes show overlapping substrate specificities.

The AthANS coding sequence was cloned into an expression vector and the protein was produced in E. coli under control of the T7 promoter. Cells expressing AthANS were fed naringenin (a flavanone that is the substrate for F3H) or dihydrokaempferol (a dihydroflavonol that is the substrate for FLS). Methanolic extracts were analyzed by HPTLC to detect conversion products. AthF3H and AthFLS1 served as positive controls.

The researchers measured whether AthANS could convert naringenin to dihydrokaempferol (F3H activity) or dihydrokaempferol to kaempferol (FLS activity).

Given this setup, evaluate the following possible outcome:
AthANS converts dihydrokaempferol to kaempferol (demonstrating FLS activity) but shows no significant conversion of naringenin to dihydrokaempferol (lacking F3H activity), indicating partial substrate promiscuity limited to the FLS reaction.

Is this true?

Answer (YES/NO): NO